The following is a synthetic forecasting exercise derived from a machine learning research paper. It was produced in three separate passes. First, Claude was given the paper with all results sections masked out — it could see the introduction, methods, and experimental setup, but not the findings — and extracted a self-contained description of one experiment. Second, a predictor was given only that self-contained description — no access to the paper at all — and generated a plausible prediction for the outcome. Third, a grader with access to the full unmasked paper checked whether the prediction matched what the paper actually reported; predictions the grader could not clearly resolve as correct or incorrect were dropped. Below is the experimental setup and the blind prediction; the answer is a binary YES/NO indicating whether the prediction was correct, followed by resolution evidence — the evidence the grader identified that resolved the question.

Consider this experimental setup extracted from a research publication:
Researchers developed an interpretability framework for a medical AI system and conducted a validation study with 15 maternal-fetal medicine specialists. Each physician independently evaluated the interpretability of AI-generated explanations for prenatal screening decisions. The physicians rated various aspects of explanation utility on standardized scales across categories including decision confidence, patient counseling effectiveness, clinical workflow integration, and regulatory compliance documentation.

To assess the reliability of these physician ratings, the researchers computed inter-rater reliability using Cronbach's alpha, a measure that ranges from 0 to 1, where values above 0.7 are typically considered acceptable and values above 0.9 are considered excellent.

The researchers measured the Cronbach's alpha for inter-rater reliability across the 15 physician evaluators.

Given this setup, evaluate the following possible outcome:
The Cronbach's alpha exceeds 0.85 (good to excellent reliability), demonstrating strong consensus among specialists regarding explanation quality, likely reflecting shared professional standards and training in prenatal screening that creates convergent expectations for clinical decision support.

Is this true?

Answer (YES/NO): YES